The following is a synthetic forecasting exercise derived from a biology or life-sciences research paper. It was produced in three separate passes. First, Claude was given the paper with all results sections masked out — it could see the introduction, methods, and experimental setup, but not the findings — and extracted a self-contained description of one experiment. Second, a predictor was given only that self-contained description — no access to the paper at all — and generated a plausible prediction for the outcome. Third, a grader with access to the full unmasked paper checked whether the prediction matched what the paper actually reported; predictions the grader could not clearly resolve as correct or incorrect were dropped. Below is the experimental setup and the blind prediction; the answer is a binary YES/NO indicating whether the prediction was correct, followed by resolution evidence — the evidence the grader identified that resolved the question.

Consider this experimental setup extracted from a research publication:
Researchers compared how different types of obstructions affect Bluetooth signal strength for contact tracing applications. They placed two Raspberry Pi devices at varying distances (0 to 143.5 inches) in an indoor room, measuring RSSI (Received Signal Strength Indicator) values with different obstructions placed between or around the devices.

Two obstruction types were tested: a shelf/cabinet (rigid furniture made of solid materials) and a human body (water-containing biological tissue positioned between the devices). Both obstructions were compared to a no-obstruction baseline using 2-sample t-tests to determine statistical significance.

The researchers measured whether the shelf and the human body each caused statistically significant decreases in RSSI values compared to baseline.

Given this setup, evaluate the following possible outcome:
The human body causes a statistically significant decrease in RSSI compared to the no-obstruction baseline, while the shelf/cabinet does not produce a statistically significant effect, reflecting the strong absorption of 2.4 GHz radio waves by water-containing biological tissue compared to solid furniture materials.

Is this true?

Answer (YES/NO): YES